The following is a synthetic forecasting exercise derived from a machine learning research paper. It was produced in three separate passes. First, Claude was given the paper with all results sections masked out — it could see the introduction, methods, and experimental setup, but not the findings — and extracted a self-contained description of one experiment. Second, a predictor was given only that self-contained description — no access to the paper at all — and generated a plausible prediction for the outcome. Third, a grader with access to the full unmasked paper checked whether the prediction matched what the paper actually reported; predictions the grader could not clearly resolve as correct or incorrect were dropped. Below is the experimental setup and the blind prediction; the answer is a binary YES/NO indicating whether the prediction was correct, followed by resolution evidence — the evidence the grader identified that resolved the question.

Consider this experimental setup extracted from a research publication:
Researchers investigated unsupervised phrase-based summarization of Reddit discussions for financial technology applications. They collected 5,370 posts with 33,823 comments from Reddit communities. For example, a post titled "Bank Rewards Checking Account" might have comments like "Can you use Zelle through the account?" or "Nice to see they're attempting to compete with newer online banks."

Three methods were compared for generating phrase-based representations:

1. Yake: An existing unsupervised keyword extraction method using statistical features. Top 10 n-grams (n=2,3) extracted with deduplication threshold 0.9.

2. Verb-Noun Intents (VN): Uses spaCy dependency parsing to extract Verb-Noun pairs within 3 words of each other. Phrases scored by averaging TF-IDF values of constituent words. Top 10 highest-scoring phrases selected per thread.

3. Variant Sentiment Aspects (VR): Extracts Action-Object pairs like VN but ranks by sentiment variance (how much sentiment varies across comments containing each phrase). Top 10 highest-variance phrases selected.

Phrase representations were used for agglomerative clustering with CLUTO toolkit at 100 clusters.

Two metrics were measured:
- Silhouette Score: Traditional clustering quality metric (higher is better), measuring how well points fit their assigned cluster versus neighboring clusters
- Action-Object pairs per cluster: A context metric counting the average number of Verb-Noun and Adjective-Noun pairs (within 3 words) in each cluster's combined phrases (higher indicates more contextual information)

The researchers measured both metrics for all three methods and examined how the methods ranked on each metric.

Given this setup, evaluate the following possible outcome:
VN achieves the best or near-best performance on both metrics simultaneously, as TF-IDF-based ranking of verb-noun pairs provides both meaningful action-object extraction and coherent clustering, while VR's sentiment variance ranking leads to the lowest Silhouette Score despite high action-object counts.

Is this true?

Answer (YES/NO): YES